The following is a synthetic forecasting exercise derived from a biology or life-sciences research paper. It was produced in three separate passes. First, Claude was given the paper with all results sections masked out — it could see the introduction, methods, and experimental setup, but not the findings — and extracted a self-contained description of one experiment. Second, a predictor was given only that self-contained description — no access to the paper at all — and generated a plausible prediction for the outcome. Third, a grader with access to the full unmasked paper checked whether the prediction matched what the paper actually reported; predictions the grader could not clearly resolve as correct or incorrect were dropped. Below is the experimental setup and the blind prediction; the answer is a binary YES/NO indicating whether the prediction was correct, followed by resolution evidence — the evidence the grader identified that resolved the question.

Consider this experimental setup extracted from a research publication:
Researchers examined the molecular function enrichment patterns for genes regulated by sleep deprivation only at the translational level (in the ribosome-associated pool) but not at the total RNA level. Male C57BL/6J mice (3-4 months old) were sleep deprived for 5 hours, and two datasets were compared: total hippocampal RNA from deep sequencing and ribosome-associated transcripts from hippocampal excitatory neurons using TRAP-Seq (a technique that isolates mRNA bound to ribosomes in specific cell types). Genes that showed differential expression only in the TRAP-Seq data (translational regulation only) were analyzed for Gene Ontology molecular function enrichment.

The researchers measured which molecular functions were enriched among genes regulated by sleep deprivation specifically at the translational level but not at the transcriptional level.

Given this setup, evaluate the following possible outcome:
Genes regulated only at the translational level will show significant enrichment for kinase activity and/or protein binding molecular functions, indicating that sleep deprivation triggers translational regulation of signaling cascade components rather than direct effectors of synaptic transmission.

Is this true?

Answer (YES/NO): NO